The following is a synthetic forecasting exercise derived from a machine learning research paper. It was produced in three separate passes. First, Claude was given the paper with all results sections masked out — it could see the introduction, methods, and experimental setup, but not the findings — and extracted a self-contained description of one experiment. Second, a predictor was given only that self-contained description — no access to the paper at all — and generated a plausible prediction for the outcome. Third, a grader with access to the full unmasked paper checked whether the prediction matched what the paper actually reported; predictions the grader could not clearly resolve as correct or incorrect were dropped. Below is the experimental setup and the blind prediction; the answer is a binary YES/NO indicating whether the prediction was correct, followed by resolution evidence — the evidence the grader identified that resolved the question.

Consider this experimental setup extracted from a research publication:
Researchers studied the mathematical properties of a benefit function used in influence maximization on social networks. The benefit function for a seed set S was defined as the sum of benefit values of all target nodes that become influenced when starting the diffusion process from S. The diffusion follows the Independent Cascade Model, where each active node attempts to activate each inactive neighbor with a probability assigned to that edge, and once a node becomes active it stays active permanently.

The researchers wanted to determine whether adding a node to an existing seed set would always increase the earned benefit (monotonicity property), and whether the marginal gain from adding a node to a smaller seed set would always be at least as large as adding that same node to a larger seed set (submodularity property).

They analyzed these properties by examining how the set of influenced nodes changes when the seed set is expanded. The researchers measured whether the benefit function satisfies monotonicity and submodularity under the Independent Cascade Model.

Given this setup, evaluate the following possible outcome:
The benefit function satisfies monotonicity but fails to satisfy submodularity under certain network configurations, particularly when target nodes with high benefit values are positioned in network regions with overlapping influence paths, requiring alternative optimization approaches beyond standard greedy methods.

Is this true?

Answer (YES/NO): NO